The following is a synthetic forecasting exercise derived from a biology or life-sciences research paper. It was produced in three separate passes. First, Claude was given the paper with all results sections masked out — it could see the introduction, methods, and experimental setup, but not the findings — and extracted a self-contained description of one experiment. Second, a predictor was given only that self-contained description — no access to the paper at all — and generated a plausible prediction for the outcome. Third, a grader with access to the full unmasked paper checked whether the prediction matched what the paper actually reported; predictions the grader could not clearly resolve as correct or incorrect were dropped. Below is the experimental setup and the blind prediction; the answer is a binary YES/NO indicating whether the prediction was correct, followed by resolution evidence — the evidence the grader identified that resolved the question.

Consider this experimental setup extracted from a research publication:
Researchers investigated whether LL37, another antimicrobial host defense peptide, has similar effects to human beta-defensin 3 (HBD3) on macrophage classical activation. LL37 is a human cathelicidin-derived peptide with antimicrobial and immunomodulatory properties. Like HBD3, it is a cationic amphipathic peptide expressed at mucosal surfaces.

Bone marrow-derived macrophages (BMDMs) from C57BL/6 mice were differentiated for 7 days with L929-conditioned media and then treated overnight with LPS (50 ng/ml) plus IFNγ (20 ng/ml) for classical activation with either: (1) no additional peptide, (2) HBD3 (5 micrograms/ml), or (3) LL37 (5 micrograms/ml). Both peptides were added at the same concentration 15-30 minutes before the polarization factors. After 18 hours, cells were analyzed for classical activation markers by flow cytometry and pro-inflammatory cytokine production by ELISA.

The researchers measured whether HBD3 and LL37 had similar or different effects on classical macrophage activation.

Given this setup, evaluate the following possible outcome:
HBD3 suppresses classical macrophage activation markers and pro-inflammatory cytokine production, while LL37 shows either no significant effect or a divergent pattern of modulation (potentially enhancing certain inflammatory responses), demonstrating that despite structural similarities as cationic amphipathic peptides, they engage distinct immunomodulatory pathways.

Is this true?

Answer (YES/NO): NO